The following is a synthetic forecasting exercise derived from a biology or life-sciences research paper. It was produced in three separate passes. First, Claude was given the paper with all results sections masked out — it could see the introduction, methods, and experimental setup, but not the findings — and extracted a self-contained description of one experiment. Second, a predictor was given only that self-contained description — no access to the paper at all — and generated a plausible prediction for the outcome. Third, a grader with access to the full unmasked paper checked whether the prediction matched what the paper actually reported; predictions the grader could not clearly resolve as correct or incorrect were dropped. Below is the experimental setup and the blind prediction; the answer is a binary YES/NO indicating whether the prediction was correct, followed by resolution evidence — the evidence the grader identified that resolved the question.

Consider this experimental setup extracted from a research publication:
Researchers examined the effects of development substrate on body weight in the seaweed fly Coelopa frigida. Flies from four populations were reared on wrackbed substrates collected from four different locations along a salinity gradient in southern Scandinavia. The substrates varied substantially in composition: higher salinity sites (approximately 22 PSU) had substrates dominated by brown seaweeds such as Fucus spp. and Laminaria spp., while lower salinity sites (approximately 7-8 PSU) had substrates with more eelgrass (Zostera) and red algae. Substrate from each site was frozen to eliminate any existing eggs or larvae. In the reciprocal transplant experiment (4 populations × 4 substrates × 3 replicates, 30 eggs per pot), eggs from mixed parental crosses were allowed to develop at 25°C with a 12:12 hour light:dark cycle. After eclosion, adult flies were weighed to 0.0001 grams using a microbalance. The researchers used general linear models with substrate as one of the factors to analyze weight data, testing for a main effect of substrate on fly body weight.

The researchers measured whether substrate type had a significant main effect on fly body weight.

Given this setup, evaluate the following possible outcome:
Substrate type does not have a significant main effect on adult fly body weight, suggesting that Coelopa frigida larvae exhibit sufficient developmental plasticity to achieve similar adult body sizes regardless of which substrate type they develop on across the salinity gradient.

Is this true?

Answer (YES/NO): NO